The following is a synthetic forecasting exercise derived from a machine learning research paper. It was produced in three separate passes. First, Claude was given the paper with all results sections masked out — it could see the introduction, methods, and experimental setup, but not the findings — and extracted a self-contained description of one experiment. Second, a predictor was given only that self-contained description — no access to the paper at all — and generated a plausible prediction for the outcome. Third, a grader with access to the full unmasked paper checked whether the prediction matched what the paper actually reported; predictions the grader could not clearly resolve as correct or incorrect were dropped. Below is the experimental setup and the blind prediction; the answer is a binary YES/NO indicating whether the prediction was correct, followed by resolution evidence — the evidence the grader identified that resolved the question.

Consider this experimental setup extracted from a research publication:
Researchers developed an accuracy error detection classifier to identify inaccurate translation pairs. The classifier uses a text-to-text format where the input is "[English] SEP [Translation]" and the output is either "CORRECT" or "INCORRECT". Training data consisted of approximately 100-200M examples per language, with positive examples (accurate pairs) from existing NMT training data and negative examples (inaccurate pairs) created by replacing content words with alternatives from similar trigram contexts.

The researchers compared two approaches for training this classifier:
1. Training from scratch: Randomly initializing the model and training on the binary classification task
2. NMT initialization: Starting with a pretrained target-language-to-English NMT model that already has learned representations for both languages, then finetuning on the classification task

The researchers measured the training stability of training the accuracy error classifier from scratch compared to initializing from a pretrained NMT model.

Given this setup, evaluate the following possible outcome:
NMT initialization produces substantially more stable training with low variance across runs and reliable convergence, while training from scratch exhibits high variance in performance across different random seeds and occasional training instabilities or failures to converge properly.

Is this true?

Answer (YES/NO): NO